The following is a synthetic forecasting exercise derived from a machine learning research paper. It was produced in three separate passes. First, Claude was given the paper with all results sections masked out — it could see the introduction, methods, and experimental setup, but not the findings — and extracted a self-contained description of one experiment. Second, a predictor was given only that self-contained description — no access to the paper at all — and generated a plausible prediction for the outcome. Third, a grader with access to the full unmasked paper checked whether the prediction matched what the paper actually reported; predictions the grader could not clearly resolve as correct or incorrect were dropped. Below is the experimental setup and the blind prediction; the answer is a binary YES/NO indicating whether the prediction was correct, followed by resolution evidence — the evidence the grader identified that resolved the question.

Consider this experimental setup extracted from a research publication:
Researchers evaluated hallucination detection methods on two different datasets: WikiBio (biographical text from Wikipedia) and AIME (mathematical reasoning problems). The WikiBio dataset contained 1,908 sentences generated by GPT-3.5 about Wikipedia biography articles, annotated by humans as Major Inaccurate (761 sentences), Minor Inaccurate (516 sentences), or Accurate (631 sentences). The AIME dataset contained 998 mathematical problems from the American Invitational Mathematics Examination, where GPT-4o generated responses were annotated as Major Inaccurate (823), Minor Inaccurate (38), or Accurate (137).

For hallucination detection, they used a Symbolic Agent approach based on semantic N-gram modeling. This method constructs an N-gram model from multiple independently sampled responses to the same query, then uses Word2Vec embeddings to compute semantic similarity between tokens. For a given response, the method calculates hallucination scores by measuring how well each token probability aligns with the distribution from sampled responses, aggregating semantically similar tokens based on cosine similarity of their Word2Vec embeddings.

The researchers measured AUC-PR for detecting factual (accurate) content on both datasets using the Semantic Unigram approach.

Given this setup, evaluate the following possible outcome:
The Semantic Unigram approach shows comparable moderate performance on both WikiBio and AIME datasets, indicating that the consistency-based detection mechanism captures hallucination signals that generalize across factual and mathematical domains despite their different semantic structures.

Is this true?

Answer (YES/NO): NO